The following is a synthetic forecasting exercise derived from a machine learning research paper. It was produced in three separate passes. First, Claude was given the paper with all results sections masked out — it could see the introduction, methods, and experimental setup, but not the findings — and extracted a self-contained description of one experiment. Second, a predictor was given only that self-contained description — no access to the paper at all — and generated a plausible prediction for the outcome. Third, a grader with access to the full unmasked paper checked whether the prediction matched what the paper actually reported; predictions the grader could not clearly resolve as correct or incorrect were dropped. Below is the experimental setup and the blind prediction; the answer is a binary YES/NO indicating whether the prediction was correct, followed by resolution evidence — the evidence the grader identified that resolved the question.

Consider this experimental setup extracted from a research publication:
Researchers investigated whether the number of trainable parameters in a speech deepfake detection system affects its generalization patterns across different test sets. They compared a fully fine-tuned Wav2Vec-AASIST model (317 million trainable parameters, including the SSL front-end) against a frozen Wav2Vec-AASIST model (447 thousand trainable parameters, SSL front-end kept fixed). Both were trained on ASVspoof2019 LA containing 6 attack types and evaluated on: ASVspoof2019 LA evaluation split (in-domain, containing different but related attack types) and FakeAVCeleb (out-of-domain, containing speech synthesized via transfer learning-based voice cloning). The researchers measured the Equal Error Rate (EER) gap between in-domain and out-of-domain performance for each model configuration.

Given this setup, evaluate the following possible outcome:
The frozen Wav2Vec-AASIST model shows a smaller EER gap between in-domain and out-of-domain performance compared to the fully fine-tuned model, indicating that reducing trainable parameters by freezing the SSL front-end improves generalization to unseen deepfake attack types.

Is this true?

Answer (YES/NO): YES